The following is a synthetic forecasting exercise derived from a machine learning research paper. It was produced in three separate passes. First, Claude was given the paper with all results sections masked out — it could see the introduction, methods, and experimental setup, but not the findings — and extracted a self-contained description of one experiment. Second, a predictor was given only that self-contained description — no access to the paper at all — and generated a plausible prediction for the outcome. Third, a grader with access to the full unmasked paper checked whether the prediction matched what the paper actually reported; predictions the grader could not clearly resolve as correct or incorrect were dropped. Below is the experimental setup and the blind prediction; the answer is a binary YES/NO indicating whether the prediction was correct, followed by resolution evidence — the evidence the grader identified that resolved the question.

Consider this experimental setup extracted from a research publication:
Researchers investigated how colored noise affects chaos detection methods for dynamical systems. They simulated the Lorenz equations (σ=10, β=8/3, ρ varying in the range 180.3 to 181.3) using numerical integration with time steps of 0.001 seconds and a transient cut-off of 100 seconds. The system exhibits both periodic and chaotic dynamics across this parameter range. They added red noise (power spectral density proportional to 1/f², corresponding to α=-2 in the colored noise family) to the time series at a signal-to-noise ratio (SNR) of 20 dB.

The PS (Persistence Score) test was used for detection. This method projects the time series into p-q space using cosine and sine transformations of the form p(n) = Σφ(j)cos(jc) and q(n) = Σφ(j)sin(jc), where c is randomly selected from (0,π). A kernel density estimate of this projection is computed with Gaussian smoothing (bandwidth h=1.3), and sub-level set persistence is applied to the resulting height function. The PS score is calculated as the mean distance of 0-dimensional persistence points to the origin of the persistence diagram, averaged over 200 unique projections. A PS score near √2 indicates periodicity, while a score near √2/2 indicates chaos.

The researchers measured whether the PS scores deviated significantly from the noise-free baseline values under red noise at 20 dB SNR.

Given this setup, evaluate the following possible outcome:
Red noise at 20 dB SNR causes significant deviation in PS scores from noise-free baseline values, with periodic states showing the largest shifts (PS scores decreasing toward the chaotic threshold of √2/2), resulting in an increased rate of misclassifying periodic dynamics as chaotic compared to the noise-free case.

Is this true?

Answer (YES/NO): NO